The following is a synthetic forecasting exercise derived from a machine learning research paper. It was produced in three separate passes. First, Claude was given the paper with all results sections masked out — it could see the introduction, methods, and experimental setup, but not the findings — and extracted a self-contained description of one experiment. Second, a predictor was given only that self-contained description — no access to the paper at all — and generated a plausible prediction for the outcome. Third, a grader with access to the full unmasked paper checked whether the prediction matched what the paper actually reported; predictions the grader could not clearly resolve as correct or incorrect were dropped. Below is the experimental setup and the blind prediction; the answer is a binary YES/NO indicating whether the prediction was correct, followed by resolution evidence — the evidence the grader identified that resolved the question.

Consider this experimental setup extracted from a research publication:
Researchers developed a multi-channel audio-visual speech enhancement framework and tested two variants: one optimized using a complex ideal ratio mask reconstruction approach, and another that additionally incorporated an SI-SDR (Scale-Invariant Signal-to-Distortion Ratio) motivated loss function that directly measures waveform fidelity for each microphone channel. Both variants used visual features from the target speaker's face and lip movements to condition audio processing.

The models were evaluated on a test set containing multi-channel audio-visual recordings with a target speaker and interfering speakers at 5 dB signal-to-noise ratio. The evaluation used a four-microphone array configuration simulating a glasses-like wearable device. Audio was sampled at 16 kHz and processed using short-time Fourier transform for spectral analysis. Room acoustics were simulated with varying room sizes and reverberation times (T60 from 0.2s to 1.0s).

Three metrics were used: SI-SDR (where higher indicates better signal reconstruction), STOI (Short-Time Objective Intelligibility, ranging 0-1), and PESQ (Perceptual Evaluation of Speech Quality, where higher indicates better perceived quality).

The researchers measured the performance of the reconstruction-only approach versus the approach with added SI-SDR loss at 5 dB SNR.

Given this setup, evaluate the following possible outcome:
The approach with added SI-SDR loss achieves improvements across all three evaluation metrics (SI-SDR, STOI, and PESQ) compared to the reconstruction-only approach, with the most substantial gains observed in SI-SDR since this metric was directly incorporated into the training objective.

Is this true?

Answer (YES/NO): NO